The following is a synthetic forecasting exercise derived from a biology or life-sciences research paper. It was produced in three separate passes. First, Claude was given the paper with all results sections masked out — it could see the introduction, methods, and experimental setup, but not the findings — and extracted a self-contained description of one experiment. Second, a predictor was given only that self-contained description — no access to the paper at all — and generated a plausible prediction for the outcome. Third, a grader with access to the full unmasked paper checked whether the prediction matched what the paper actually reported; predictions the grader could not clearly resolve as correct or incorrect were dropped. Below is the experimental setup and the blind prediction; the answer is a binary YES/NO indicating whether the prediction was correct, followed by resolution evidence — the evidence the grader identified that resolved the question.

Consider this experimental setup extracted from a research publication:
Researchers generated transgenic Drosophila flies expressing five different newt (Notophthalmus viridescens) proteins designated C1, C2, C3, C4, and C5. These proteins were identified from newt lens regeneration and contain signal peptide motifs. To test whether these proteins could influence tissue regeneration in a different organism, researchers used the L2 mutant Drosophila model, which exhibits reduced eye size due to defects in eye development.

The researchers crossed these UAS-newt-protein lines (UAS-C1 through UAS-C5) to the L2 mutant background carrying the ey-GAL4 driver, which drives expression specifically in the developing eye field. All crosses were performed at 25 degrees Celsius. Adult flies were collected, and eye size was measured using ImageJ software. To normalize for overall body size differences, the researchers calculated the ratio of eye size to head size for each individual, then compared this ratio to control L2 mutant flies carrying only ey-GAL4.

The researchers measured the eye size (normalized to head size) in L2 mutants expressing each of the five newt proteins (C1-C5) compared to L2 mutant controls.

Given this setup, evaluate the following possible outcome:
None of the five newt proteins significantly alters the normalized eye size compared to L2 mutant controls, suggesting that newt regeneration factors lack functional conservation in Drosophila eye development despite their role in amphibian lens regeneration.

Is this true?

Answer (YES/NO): NO